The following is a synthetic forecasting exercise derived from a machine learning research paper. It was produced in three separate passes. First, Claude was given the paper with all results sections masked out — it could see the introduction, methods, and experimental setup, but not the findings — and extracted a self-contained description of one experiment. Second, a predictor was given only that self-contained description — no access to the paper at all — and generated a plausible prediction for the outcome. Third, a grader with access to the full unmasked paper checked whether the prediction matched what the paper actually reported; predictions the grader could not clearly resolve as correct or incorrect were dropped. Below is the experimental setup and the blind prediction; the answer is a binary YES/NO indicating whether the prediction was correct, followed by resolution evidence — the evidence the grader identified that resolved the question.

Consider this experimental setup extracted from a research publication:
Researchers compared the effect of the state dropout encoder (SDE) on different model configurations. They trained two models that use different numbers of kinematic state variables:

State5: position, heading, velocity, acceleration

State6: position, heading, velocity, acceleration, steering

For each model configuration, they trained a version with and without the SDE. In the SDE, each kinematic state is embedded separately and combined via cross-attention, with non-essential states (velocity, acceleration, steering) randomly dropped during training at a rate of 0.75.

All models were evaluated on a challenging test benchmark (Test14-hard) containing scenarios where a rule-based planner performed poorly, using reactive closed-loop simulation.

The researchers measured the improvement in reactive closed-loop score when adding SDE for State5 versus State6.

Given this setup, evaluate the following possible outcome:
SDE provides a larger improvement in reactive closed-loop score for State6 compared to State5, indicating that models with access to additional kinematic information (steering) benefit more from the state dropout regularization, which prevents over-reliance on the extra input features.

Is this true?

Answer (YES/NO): NO